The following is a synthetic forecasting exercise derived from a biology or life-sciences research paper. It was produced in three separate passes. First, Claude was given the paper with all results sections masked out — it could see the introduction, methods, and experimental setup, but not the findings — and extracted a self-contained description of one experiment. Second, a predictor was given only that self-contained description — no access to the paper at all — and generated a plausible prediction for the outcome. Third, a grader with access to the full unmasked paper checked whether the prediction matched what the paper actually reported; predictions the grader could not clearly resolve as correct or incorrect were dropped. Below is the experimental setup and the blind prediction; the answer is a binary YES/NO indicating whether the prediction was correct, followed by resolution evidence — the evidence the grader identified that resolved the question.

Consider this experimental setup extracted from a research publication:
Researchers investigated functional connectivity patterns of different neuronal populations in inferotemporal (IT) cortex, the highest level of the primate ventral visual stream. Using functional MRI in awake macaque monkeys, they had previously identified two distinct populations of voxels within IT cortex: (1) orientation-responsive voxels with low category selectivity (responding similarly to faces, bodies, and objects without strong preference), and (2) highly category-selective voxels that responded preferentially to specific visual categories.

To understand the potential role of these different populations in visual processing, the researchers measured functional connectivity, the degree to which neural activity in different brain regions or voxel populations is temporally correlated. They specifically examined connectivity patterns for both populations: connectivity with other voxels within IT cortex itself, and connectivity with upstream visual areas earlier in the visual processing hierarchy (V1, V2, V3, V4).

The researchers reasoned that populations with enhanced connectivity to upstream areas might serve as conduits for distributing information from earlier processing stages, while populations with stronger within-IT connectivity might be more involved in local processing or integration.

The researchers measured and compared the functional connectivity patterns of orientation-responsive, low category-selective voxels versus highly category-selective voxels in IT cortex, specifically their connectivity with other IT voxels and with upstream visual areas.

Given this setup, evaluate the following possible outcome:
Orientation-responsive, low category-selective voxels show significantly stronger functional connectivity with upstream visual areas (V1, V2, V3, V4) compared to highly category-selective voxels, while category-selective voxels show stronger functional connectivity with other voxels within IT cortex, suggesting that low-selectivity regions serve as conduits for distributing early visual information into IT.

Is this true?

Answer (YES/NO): NO